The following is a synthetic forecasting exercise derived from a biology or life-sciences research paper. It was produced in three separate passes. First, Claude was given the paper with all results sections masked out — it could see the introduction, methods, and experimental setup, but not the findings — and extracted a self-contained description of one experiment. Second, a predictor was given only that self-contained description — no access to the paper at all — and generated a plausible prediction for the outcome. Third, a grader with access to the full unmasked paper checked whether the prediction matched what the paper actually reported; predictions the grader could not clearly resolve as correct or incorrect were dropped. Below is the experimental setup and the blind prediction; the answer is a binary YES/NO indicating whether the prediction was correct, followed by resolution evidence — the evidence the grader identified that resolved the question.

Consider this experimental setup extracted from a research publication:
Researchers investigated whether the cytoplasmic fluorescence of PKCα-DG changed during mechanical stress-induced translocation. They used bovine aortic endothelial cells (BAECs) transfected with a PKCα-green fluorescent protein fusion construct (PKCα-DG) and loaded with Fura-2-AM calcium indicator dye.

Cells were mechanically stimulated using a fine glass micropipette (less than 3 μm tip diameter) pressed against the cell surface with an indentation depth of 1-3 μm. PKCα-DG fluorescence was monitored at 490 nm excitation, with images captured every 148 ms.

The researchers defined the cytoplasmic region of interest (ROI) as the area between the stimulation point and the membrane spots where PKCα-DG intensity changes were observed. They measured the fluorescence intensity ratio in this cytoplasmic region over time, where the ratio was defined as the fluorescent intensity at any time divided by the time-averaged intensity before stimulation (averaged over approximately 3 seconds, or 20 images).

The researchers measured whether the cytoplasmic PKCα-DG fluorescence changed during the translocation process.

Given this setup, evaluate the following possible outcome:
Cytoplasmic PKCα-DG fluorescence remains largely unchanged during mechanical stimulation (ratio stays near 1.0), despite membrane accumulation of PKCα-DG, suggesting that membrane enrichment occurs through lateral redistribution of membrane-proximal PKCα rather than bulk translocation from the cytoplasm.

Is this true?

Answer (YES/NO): YES